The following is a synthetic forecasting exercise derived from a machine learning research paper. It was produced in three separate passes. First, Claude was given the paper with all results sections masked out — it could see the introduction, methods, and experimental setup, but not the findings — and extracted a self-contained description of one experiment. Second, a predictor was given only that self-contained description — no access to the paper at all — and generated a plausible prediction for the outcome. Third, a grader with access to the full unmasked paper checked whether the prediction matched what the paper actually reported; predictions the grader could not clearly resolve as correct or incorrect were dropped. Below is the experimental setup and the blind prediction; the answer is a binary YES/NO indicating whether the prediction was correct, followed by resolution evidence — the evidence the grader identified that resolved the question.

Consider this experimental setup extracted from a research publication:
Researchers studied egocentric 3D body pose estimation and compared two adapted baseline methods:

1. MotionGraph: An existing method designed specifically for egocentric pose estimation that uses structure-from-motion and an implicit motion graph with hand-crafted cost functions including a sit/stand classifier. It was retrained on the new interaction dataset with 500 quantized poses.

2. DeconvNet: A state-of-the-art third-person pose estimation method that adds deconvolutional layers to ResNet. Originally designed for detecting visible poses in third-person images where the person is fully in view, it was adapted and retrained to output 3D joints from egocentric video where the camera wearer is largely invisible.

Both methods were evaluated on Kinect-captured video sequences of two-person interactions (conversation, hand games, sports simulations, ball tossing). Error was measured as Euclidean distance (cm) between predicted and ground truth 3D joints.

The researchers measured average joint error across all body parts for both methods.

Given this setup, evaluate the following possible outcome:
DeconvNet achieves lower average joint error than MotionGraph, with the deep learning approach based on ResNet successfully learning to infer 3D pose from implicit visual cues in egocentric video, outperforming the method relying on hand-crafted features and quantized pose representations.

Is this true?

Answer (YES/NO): NO